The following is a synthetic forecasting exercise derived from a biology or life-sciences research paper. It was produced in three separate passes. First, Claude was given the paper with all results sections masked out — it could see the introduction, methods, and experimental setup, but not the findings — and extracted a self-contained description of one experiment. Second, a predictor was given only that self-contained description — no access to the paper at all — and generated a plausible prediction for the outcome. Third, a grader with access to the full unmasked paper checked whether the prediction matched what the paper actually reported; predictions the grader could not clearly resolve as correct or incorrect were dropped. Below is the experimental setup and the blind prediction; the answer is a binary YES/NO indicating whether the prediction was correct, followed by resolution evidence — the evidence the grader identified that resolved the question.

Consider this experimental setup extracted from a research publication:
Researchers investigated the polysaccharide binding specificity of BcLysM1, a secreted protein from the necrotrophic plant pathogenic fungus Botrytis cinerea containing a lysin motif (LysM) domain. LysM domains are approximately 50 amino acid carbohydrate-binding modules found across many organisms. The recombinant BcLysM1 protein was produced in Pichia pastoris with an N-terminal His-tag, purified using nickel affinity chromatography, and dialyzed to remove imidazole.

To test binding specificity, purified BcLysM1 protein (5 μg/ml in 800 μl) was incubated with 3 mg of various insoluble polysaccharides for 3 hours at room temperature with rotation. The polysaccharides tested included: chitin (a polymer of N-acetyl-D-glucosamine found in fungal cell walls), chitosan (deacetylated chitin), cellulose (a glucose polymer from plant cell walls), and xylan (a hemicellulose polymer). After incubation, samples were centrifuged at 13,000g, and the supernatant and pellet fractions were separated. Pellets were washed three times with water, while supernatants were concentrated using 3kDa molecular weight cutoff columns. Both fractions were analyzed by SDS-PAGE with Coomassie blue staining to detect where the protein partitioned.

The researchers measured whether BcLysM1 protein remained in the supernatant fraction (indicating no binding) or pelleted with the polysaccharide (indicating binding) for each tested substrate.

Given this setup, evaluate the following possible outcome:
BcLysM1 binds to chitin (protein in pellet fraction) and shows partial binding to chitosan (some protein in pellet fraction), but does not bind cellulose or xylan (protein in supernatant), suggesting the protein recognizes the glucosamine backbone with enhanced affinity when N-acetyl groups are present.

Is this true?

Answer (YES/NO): NO